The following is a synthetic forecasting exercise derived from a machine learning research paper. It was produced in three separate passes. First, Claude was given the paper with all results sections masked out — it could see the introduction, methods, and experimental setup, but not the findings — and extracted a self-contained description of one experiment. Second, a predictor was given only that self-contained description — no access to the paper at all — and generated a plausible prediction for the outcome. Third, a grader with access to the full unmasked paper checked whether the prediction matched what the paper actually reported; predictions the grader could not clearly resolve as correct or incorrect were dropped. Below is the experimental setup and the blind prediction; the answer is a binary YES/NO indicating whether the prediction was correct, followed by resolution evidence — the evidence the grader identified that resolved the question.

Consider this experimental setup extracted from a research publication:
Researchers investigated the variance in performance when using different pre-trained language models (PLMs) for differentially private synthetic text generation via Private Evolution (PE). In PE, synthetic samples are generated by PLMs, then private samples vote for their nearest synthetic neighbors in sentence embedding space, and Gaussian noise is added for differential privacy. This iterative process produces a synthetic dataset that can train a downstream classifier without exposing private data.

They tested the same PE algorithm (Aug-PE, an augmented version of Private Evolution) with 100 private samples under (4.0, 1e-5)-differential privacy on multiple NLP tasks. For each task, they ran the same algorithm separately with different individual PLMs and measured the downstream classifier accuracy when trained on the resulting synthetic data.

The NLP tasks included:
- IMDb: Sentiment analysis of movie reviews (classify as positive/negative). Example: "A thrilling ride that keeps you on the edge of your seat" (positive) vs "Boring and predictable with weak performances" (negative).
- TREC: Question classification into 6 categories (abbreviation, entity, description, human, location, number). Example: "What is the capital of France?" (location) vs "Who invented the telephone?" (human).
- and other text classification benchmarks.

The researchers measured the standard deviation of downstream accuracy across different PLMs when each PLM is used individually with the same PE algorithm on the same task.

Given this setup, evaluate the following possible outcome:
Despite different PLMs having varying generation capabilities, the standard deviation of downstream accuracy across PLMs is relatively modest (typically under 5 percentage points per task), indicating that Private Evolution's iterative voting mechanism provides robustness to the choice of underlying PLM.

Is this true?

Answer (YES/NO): NO